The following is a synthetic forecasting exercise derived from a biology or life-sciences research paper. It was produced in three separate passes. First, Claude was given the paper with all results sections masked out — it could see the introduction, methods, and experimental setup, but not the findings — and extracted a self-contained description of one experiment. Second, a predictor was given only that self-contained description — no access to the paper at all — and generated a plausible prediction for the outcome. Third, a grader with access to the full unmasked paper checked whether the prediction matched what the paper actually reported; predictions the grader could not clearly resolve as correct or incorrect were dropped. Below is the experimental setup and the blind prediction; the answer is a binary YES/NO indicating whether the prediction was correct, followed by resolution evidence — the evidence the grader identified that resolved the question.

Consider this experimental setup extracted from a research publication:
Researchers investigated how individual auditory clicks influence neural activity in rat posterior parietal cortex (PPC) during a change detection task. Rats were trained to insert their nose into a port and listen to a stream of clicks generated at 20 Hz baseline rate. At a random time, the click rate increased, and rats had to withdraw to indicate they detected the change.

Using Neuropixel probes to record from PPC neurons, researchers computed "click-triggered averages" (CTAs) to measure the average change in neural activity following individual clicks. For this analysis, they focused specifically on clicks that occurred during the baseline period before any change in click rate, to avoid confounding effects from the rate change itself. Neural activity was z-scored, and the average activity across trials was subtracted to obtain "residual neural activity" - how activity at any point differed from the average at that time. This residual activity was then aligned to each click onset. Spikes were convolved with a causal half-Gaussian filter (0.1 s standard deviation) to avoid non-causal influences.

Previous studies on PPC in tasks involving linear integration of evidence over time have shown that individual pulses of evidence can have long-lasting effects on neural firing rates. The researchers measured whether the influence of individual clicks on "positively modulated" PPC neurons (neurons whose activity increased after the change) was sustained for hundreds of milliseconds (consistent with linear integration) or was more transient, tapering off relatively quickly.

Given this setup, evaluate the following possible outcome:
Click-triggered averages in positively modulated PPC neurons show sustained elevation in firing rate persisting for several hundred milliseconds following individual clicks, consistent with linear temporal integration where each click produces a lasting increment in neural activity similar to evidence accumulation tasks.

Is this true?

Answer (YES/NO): NO